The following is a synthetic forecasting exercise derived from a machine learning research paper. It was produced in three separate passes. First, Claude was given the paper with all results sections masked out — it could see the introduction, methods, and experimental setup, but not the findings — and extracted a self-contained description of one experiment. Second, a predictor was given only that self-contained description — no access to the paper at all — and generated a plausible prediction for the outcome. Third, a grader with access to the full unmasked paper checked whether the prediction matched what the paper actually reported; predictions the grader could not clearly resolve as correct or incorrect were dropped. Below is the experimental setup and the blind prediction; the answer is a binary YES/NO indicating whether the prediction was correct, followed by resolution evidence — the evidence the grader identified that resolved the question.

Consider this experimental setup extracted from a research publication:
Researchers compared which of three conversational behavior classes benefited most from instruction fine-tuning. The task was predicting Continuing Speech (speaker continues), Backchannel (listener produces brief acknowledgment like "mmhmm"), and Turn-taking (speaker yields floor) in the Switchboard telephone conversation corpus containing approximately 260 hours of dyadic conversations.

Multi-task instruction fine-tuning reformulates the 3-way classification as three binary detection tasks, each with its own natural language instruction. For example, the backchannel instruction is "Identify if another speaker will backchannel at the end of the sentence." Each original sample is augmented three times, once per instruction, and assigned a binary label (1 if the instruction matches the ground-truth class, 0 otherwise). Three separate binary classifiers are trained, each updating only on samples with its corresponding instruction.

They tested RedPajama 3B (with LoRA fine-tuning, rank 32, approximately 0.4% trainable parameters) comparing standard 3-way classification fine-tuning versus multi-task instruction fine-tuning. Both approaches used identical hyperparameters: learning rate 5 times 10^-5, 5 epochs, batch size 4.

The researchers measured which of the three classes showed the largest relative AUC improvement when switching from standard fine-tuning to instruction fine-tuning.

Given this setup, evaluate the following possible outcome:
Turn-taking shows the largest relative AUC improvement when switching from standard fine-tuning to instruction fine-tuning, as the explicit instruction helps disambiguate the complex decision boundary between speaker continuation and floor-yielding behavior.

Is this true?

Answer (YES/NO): NO